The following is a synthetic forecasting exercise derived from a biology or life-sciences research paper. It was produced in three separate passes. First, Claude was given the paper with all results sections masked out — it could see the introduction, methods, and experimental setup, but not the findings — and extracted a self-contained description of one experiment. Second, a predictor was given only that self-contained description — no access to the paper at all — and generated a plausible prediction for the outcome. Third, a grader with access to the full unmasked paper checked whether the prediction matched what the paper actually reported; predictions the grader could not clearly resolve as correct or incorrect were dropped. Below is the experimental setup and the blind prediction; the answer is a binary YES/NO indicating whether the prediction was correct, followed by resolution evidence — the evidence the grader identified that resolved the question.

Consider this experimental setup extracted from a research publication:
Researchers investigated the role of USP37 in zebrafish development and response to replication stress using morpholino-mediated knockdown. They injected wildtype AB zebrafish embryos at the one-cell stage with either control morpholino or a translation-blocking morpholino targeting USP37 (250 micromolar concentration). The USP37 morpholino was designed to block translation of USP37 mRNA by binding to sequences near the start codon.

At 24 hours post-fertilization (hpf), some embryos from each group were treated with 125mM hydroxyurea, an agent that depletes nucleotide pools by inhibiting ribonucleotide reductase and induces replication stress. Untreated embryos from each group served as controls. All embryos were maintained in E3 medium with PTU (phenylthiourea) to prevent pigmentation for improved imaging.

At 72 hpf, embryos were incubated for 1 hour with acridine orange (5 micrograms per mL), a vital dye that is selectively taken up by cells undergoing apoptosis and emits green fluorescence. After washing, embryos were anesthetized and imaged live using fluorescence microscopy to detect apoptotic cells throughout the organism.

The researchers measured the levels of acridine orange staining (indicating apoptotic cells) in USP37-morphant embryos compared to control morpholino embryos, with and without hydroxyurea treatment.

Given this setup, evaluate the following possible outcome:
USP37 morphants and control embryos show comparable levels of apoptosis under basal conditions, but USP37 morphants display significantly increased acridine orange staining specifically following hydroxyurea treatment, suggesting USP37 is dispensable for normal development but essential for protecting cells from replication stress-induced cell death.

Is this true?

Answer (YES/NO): NO